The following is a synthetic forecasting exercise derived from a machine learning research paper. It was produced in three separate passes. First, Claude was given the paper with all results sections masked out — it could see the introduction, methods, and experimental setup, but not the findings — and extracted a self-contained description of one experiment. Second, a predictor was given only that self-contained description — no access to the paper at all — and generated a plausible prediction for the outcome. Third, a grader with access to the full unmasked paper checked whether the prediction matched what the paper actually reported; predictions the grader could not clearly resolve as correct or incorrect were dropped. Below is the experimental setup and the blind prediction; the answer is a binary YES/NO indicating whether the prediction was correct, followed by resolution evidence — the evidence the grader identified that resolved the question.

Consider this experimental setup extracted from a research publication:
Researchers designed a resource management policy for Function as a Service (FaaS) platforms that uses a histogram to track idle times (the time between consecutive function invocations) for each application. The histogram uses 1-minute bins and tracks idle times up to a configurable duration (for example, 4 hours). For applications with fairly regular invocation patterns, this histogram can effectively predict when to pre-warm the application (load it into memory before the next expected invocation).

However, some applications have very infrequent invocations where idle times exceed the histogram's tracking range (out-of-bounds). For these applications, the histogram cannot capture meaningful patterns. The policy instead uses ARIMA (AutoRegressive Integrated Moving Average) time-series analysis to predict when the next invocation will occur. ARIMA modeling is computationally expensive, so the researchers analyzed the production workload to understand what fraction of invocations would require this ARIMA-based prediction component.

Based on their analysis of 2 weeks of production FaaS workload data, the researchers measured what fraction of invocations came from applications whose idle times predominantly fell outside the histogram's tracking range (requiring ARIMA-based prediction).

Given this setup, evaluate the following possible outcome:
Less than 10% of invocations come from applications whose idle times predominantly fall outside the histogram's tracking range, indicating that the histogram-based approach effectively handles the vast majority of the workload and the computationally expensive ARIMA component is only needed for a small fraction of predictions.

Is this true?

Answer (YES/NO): YES